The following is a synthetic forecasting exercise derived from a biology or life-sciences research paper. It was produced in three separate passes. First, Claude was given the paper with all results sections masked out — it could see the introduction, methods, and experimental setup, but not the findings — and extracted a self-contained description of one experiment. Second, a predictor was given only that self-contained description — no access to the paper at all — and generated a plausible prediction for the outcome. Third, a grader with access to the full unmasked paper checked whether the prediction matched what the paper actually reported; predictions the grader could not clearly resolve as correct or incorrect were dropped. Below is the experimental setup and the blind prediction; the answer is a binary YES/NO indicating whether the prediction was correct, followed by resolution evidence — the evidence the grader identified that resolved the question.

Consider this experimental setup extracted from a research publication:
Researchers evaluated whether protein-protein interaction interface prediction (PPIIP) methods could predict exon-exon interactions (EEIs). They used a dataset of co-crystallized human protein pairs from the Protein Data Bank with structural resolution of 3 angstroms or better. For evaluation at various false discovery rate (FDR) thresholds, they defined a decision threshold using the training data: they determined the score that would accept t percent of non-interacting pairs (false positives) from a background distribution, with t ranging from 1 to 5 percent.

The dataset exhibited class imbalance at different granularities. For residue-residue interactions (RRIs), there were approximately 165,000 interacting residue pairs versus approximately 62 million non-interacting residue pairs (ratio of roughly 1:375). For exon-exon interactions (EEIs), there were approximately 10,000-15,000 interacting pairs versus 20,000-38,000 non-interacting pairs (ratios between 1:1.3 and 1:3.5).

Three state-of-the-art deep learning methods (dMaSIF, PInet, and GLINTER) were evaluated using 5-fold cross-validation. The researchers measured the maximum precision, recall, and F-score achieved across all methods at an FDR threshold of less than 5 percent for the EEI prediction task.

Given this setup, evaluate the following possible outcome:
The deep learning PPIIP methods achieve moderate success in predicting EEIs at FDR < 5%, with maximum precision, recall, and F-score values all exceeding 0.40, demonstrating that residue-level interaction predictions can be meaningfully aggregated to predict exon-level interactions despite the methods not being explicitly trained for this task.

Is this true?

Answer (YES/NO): NO